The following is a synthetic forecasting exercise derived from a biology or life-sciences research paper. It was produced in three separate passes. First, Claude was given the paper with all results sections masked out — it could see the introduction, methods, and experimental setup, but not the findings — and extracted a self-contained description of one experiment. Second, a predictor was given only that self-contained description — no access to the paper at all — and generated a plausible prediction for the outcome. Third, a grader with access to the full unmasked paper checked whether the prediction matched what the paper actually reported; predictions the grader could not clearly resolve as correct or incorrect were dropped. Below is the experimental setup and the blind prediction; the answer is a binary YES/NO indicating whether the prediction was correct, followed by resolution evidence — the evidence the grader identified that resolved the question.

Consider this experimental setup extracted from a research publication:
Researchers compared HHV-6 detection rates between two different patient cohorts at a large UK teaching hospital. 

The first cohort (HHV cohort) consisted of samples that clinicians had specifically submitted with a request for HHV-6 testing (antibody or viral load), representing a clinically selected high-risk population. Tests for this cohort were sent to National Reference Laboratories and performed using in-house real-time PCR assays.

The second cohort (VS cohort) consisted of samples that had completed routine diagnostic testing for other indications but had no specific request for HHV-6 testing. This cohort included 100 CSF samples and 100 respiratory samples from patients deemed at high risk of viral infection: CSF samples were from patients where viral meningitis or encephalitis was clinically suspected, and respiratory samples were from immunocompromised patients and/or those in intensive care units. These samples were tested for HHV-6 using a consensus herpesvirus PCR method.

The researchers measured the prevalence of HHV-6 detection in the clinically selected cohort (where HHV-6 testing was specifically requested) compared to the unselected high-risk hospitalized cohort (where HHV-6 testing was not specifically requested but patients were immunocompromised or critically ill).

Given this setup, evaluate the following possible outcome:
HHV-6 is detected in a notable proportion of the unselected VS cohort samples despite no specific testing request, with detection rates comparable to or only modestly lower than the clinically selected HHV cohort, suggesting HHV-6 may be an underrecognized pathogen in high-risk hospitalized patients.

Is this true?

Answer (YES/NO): NO